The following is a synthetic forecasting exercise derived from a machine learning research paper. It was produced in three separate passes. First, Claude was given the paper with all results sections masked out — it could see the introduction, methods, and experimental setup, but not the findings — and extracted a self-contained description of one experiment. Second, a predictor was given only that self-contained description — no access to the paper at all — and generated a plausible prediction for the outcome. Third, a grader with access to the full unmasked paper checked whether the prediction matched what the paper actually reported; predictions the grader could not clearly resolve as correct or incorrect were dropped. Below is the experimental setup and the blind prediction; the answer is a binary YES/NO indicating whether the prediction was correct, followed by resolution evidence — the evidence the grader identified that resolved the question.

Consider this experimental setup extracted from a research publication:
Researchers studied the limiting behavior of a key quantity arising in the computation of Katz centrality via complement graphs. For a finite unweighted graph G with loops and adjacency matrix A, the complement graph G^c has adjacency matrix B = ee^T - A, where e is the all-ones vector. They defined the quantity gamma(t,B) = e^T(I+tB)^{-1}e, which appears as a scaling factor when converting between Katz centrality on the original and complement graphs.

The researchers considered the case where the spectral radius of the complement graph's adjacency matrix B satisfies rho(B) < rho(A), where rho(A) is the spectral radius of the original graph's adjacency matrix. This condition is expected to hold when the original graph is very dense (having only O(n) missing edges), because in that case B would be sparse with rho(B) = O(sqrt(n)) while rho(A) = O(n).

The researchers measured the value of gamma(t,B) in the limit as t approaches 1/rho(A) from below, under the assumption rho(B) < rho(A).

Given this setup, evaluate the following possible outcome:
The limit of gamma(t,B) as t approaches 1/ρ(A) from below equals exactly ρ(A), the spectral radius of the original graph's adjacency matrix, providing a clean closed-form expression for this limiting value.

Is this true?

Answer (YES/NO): YES